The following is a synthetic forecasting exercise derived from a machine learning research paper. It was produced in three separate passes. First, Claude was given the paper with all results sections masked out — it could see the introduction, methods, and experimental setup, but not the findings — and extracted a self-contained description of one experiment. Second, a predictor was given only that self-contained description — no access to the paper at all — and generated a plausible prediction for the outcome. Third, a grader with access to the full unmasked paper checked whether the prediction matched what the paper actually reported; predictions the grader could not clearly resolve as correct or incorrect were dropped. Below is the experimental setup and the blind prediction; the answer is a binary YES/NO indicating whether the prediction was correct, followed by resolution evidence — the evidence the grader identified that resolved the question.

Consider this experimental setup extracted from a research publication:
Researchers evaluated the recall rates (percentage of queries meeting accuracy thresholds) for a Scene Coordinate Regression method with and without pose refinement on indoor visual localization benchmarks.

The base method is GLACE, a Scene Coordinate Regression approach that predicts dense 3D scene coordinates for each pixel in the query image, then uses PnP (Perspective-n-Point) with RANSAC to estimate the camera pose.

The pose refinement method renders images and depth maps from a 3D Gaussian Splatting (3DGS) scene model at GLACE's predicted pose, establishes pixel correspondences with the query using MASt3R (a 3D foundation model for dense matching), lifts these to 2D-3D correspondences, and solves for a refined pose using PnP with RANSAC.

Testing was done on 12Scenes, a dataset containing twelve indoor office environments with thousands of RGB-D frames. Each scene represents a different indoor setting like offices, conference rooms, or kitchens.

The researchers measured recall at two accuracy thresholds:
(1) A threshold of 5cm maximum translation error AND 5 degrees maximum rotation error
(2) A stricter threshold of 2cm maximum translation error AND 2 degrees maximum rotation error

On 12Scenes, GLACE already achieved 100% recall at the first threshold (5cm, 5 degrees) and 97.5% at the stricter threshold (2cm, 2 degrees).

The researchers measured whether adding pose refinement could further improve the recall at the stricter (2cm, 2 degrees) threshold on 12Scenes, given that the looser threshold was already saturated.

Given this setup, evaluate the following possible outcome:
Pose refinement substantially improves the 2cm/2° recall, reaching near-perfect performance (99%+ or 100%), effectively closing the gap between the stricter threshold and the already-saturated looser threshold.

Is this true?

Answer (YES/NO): NO